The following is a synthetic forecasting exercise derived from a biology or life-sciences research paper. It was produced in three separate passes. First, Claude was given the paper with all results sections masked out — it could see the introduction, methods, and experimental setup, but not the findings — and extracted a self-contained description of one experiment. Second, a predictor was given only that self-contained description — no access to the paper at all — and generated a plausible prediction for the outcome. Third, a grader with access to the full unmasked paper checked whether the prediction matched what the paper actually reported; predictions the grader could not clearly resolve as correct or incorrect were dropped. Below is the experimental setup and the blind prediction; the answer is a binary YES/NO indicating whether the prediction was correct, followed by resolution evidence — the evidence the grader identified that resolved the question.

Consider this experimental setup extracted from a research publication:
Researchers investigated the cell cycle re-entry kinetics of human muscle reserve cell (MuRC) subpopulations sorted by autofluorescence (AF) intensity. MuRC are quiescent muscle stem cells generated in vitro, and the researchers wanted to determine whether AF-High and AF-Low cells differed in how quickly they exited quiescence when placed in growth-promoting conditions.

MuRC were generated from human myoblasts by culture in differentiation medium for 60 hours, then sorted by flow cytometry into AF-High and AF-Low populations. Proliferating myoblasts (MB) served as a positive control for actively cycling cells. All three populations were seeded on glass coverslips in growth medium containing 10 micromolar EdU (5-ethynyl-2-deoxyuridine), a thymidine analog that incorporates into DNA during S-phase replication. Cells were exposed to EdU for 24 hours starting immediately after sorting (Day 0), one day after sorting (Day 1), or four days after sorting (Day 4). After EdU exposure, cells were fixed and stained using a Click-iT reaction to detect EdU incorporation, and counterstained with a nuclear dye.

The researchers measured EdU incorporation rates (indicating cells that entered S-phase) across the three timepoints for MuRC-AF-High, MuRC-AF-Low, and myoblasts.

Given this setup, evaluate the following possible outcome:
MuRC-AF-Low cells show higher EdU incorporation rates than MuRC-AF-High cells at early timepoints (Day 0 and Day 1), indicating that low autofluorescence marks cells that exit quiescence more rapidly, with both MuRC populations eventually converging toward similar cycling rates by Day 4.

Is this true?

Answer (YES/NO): YES